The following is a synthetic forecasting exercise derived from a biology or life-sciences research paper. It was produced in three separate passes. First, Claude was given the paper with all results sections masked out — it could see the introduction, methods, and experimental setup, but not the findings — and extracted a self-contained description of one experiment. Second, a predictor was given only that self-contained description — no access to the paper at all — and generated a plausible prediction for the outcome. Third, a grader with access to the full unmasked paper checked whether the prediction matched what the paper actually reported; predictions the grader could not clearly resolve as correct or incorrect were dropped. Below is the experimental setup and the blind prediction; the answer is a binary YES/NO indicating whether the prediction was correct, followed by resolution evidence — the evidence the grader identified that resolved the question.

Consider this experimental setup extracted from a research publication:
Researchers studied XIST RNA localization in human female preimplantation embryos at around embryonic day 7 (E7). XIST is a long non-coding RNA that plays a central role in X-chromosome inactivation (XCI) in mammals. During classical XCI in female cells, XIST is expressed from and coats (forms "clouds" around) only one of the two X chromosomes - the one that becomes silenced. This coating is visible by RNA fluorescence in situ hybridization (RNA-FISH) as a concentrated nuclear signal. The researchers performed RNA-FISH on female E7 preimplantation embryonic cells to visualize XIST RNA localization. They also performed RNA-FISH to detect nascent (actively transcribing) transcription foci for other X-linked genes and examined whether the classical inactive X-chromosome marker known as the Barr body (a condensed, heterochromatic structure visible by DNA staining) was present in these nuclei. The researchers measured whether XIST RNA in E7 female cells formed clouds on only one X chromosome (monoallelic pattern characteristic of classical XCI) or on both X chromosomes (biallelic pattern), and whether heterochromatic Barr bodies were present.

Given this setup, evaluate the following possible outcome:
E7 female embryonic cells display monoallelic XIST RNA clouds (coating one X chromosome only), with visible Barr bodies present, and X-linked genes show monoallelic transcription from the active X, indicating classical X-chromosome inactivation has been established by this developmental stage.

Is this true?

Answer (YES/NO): NO